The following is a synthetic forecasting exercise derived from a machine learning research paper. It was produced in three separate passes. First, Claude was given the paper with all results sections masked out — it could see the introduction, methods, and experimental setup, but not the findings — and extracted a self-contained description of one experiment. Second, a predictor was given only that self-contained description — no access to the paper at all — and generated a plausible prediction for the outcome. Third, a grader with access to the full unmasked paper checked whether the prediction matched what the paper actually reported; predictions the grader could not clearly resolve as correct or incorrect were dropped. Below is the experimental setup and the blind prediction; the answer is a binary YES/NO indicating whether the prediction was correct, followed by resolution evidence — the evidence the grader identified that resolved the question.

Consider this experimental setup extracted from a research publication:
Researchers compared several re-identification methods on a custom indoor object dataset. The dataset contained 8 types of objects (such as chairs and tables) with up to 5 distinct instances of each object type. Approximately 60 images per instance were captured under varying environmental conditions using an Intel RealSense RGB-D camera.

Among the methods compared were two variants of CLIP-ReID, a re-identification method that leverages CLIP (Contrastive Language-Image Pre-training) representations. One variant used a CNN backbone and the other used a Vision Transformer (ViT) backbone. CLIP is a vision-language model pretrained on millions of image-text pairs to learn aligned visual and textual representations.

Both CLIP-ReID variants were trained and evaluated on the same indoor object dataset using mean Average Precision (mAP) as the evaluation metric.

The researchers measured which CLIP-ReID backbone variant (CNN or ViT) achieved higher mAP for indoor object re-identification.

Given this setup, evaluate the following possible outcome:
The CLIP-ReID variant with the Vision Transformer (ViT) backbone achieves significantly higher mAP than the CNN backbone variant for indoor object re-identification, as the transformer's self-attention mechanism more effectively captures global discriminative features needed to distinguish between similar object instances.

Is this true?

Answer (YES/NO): YES